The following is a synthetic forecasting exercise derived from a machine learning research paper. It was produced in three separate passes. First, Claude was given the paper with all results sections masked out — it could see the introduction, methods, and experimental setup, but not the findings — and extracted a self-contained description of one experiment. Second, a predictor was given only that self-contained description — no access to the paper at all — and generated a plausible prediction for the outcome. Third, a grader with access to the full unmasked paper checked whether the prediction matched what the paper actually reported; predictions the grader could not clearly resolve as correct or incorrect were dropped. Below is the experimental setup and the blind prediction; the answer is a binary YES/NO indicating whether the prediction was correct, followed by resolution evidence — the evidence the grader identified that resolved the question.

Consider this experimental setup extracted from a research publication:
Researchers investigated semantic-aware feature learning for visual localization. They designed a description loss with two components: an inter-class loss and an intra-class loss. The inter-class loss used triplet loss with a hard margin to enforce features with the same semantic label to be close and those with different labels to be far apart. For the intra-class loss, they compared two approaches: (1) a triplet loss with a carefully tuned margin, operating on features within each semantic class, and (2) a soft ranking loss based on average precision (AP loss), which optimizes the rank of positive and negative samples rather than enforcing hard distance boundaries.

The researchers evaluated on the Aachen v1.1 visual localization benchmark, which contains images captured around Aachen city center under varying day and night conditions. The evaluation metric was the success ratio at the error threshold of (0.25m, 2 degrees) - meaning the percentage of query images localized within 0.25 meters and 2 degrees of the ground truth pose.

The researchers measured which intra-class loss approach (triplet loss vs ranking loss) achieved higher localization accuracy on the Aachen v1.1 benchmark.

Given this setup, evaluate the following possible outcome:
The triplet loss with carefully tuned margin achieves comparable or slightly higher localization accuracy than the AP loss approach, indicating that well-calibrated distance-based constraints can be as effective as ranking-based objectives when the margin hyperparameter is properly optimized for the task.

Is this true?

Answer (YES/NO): NO